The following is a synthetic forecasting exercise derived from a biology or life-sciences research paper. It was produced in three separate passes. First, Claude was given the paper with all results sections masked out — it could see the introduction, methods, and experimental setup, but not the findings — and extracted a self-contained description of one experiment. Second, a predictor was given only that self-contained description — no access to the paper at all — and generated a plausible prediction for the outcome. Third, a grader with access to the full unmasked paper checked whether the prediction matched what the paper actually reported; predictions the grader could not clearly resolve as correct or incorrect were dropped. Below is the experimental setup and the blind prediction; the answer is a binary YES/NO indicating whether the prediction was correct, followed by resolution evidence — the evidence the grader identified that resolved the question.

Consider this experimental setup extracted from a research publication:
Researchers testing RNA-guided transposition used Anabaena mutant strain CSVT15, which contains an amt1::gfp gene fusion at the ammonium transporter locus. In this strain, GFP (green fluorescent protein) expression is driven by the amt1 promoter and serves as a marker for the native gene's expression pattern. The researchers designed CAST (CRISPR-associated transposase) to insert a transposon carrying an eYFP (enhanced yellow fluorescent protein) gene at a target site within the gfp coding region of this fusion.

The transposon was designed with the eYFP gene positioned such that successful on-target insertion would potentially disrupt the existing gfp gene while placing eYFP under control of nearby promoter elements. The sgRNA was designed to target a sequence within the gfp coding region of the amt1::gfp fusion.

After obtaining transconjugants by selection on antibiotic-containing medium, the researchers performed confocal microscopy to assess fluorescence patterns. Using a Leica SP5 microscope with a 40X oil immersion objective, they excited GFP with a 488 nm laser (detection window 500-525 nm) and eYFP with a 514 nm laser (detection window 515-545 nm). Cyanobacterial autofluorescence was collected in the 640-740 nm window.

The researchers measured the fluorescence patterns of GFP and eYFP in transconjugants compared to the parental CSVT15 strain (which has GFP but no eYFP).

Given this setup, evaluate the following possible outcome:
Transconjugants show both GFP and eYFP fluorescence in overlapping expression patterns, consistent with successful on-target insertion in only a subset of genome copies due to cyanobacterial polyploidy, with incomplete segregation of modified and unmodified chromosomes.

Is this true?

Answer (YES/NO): NO